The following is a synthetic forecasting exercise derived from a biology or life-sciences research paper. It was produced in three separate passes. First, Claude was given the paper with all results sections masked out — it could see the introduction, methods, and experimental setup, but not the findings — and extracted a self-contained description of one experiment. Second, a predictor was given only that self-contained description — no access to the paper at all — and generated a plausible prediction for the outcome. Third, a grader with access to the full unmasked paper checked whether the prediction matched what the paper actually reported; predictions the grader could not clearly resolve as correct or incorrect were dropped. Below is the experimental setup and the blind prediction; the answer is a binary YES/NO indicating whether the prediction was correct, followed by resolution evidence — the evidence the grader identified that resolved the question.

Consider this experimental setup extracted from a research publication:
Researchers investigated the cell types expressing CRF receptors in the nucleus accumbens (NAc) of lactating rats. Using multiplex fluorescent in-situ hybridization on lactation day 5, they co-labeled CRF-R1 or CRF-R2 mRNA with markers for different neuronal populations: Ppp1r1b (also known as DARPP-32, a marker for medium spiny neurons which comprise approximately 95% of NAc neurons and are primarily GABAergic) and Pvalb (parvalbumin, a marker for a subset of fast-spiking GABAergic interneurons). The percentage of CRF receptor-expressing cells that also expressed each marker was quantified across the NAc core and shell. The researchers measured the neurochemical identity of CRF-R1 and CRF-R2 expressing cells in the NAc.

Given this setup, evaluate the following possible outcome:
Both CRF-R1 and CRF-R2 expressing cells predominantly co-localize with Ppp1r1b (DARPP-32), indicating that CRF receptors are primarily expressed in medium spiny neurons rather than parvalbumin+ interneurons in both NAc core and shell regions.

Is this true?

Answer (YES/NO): NO